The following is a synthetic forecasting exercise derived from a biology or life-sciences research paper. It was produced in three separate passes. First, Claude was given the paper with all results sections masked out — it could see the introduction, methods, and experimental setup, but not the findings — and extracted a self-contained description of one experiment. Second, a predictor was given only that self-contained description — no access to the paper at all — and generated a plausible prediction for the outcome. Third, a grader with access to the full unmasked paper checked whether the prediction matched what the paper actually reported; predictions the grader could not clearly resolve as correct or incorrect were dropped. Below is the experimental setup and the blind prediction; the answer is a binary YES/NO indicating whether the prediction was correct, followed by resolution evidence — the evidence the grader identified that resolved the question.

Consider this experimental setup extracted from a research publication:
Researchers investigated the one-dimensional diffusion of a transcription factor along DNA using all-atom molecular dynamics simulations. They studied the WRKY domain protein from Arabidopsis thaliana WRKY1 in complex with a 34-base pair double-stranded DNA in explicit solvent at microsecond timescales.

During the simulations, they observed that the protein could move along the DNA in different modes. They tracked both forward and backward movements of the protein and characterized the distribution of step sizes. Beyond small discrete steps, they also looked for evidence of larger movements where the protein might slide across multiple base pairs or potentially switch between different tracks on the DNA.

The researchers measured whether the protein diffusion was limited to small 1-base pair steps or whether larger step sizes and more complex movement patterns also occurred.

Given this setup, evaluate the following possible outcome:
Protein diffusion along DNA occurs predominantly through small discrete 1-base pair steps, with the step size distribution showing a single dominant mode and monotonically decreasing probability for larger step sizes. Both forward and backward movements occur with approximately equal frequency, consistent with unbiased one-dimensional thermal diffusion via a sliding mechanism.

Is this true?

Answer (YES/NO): NO